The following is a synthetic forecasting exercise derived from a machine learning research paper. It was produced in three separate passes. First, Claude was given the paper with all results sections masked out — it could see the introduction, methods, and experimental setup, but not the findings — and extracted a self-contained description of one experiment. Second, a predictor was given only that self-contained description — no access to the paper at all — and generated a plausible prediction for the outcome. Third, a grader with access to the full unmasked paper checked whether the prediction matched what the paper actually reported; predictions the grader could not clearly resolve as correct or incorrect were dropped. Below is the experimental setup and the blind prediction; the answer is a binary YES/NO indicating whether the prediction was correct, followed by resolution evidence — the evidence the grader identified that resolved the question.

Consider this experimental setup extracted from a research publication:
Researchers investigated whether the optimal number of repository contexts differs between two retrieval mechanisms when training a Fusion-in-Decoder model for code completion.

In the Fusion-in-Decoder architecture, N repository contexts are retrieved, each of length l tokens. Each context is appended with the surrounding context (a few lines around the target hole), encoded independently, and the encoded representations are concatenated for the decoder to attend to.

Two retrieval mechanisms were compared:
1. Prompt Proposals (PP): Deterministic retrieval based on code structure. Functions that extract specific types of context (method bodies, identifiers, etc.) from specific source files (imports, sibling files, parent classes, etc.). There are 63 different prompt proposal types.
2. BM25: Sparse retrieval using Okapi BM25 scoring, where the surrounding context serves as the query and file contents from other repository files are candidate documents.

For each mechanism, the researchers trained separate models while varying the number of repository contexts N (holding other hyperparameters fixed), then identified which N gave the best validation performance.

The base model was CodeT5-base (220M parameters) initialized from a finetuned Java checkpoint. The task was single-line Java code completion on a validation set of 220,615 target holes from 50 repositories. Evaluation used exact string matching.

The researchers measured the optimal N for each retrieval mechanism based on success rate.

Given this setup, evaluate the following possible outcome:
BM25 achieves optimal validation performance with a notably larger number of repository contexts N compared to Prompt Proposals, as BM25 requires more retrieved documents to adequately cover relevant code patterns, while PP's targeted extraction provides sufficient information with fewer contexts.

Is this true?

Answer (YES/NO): YES